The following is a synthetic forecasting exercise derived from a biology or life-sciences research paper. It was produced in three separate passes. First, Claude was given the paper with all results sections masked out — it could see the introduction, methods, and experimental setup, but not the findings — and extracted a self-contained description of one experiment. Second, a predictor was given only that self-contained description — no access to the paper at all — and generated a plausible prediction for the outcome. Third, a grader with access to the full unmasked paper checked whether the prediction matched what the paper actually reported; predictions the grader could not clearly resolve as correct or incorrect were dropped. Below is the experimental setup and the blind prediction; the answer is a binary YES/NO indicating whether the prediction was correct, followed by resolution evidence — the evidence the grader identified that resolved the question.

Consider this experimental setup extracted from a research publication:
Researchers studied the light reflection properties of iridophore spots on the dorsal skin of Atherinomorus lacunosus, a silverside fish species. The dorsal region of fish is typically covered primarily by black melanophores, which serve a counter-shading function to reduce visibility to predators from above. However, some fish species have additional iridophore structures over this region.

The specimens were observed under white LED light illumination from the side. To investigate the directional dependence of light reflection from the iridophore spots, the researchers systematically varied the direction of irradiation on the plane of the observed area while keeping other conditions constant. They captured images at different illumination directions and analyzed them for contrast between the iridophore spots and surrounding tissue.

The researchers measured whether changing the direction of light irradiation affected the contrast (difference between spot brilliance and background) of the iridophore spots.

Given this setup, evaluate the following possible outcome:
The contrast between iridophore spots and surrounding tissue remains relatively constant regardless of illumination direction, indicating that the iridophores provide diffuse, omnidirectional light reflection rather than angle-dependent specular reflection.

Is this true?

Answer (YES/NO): NO